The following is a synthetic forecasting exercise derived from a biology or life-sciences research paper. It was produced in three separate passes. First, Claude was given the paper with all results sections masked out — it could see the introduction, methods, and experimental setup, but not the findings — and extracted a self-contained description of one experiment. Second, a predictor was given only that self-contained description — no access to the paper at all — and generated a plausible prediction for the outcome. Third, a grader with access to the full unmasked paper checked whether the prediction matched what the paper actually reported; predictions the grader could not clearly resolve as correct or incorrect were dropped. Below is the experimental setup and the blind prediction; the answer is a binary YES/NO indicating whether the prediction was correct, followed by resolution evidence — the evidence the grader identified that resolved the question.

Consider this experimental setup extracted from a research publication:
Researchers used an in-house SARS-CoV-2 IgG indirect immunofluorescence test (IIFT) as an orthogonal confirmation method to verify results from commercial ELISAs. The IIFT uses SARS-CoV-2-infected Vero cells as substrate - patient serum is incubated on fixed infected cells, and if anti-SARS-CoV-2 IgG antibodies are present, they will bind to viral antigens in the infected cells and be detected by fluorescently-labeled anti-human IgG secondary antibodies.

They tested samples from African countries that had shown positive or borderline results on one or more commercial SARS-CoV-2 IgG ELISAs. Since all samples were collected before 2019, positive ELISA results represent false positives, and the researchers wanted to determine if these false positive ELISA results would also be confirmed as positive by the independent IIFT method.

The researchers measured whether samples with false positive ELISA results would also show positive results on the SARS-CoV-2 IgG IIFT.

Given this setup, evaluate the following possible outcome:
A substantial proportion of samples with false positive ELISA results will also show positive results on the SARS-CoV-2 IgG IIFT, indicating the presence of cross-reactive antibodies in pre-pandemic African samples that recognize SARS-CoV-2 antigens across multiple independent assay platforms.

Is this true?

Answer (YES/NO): NO